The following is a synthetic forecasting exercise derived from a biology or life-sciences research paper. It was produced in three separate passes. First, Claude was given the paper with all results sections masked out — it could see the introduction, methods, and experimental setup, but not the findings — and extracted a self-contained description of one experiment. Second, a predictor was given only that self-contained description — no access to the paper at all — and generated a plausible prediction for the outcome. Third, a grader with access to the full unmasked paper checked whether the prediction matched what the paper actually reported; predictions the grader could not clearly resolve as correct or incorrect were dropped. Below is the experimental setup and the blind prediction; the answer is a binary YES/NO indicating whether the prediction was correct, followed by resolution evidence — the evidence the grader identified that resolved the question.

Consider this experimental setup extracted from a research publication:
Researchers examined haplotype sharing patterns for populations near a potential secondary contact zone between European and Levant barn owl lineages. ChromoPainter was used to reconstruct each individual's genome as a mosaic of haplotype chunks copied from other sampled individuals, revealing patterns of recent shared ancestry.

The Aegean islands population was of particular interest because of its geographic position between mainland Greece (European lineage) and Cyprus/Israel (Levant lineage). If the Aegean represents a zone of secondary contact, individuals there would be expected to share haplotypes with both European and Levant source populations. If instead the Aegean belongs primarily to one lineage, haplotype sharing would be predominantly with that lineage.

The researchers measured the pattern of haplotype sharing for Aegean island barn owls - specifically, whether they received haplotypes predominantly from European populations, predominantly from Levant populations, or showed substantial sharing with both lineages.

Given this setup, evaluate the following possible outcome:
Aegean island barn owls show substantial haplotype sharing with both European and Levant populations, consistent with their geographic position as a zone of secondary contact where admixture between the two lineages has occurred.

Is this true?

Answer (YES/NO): NO